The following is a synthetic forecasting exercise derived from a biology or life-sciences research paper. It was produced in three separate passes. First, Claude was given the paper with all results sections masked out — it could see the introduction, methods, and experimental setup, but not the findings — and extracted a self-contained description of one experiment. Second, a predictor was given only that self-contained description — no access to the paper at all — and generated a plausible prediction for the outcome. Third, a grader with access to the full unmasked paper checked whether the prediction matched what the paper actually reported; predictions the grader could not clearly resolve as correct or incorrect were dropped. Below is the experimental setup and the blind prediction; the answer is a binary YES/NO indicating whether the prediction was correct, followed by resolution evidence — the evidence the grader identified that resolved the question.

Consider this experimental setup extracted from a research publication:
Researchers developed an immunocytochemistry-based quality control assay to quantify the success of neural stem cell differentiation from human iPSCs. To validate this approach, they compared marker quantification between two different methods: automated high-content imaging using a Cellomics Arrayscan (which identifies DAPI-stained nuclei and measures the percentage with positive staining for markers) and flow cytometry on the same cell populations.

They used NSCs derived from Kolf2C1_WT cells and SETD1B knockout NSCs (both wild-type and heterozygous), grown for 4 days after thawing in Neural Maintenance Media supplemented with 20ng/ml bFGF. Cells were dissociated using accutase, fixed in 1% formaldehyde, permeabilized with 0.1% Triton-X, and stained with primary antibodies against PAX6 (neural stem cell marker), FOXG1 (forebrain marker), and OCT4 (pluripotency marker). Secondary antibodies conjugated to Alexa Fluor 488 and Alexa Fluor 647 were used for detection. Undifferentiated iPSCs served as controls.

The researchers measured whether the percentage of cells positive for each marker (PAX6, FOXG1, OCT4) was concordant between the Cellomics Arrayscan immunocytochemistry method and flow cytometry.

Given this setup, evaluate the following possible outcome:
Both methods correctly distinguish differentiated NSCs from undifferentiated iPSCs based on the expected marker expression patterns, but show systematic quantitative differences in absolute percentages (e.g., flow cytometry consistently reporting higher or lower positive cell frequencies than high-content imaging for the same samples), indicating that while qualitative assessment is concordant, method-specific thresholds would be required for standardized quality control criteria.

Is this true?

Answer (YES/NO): NO